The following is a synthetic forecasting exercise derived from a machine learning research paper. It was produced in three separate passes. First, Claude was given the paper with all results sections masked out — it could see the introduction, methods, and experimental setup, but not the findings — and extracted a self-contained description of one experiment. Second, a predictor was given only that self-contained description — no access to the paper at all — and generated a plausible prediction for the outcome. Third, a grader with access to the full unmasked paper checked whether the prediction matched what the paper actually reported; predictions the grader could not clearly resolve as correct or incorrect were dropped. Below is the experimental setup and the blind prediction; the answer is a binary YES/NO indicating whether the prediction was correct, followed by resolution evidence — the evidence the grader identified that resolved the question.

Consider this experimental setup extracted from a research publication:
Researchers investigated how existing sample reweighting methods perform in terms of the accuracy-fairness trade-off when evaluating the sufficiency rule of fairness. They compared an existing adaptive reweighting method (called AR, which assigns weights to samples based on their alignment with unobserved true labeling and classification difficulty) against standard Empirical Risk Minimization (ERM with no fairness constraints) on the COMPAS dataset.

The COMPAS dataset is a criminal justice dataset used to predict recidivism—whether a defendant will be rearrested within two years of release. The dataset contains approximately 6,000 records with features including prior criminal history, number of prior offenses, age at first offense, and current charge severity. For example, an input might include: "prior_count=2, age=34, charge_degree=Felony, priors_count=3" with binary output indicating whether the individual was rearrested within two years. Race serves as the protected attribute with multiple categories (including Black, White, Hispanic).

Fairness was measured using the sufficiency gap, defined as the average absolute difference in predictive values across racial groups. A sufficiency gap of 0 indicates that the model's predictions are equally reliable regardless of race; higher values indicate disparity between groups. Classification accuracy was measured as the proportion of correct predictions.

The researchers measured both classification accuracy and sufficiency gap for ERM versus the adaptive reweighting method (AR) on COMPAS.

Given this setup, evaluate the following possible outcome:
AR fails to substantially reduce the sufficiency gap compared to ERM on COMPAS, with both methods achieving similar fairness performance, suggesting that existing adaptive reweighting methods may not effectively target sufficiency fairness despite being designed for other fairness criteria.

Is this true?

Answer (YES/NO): YES